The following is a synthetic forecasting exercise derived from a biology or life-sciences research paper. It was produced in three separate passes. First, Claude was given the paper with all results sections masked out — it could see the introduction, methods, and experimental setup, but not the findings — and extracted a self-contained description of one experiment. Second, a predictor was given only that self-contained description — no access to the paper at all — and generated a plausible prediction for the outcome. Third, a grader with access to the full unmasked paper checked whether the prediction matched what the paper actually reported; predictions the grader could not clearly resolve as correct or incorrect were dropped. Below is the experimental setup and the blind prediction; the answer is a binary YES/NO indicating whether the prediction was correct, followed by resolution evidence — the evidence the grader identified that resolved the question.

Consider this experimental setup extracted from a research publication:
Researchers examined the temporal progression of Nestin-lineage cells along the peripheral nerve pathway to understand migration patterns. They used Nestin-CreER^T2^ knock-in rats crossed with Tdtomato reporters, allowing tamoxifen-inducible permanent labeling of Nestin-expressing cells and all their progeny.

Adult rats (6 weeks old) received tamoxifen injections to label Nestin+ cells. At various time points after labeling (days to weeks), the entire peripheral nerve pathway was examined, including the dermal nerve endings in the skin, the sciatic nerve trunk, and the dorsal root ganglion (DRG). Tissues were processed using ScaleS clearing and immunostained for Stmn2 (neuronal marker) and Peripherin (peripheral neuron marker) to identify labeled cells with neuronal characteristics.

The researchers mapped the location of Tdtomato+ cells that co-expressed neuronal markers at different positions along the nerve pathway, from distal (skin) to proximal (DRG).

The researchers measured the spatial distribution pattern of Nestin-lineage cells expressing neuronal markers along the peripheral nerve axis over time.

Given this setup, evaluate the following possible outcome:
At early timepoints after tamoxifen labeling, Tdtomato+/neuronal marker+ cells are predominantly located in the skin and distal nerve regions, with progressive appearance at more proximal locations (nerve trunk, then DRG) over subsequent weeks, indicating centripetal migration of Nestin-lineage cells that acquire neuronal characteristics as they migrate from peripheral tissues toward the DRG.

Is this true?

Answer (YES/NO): NO